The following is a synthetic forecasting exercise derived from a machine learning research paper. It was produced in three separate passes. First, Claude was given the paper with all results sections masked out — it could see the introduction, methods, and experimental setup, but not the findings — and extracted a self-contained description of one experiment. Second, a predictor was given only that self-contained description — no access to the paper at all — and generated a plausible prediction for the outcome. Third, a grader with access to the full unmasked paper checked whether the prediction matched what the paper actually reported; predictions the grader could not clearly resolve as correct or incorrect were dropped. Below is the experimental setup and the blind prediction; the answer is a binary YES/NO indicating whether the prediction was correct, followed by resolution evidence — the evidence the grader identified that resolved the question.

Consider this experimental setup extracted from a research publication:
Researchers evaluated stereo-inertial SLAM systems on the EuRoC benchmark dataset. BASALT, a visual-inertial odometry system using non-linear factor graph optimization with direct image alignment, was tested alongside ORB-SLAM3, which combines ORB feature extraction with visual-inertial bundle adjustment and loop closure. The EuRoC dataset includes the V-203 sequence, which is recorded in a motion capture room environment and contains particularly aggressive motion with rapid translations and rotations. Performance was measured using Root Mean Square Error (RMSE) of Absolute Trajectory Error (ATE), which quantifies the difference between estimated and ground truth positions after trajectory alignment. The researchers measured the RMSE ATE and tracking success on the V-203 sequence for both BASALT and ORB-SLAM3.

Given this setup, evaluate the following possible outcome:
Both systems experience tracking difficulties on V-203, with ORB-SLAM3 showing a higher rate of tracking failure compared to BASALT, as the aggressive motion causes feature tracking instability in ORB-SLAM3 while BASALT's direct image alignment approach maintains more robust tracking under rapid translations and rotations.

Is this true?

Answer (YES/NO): NO